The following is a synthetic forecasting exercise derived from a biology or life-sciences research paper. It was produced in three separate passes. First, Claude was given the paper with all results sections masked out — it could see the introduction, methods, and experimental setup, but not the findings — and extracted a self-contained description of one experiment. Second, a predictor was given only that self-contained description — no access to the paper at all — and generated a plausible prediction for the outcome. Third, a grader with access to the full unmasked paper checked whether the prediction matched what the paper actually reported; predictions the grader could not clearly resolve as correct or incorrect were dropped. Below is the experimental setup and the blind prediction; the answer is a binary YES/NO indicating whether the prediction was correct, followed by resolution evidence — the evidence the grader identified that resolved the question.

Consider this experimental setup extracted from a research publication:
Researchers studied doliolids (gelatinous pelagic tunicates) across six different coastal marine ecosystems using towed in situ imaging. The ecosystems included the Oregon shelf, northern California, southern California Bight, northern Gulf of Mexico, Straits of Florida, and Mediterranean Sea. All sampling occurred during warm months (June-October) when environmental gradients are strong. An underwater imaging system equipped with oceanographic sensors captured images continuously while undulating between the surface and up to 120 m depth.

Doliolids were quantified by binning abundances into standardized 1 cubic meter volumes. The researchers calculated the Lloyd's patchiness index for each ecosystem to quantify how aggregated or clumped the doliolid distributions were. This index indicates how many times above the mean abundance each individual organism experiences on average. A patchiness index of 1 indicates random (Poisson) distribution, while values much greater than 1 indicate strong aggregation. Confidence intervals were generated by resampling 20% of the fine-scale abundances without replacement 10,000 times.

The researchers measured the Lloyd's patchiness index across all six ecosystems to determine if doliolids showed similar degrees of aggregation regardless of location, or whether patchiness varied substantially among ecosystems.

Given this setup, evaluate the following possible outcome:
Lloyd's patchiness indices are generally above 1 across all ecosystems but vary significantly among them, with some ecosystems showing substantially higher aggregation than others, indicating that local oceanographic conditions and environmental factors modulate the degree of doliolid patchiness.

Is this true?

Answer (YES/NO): YES